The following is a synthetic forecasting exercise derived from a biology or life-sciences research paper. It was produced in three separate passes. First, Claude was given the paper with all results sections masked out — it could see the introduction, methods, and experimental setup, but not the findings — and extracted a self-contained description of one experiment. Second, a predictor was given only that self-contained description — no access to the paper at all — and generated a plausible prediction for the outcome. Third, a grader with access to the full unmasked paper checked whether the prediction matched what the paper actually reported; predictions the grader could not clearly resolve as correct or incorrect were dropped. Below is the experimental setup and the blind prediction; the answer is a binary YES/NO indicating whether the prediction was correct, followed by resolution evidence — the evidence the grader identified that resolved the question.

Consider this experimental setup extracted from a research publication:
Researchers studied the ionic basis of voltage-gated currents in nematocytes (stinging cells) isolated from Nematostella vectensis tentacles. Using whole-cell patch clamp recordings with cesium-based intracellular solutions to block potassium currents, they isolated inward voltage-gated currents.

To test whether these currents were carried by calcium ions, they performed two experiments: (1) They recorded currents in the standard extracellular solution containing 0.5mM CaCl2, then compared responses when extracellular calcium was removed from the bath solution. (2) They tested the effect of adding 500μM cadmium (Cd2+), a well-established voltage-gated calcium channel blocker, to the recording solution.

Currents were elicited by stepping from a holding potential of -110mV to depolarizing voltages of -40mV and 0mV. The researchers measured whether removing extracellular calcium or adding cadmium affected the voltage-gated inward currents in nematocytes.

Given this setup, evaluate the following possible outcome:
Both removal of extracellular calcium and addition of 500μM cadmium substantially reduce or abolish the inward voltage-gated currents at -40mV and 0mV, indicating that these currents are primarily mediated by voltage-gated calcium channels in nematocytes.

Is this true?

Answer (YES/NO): YES